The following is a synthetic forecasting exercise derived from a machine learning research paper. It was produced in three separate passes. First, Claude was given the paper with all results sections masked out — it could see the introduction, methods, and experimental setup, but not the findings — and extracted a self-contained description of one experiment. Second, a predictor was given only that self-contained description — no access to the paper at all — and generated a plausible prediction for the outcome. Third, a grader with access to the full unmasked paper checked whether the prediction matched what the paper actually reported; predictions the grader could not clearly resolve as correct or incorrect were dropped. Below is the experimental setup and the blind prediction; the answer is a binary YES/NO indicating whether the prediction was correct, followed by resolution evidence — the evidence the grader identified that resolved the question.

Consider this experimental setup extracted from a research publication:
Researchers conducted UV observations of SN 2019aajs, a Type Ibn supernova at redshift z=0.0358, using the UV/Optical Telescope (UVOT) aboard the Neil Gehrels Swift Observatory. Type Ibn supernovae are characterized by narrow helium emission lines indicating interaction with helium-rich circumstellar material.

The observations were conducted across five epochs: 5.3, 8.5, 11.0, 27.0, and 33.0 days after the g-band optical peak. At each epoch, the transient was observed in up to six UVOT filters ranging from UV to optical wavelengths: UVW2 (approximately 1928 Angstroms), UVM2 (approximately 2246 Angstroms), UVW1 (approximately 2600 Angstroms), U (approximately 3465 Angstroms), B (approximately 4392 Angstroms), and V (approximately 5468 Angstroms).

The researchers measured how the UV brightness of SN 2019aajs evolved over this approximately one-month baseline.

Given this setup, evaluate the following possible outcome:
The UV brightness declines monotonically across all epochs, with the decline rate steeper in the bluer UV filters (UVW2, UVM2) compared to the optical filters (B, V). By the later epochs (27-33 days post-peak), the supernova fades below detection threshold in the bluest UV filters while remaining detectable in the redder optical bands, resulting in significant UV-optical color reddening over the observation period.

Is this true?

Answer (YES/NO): NO